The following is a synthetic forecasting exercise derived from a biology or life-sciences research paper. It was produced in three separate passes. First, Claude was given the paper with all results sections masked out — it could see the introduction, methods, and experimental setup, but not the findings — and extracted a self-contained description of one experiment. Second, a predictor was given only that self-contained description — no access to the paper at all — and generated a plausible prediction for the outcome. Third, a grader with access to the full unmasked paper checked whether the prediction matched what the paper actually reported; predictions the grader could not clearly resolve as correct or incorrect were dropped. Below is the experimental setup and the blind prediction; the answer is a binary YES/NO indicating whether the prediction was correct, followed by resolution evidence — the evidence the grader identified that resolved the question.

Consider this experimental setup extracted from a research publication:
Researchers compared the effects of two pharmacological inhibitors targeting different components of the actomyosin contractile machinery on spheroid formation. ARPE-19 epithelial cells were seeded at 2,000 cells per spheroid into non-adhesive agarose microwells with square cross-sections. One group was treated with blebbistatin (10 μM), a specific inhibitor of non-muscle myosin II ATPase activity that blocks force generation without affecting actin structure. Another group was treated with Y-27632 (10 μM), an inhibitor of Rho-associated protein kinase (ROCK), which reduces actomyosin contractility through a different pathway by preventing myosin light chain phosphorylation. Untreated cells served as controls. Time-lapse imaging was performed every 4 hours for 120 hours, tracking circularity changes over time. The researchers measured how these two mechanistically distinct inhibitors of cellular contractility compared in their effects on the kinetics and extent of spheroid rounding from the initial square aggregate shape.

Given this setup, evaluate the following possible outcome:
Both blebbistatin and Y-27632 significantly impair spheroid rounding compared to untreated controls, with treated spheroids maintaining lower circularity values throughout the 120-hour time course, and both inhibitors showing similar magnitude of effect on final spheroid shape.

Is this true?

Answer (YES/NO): NO